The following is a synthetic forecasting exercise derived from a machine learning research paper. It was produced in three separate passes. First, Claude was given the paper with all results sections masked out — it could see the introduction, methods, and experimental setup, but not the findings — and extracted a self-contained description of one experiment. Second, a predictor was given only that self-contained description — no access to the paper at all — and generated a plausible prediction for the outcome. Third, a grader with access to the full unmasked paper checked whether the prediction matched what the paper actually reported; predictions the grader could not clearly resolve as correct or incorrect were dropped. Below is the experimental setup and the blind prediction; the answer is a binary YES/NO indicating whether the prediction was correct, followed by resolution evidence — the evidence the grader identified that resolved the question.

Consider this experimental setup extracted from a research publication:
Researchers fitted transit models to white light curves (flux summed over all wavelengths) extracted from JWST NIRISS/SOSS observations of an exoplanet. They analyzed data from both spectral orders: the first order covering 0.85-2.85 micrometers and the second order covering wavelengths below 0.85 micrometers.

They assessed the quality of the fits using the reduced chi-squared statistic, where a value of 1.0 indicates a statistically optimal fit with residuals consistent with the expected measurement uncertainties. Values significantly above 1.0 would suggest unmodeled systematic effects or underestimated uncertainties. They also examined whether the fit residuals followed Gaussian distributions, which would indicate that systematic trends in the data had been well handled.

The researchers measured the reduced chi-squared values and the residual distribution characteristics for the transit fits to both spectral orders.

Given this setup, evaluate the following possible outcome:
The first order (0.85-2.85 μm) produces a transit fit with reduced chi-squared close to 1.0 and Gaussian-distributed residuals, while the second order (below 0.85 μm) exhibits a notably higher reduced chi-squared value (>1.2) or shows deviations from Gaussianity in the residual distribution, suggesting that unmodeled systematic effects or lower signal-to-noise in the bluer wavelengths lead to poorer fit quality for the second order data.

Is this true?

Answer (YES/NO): NO